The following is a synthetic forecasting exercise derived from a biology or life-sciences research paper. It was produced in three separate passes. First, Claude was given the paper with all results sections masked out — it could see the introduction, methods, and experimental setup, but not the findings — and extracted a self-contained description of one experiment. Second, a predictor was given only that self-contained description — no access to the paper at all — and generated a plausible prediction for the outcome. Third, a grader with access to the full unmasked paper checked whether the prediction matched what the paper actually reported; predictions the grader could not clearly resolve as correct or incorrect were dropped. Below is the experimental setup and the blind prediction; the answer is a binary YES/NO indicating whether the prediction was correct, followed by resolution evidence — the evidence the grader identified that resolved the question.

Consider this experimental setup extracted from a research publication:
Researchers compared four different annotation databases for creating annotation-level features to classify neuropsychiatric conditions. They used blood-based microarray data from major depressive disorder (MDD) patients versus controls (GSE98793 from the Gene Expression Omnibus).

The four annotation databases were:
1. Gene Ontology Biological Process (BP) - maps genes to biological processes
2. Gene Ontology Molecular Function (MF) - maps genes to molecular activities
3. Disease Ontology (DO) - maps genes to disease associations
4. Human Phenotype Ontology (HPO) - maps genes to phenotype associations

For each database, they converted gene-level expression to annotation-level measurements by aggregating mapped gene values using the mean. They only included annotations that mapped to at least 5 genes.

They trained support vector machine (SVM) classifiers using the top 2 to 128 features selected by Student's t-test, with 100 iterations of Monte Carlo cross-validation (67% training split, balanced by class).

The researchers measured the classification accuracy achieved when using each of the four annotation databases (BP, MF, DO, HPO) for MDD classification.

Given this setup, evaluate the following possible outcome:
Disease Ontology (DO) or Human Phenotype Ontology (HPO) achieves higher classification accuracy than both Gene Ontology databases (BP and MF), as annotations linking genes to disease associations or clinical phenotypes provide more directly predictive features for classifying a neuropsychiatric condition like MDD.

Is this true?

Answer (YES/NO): NO